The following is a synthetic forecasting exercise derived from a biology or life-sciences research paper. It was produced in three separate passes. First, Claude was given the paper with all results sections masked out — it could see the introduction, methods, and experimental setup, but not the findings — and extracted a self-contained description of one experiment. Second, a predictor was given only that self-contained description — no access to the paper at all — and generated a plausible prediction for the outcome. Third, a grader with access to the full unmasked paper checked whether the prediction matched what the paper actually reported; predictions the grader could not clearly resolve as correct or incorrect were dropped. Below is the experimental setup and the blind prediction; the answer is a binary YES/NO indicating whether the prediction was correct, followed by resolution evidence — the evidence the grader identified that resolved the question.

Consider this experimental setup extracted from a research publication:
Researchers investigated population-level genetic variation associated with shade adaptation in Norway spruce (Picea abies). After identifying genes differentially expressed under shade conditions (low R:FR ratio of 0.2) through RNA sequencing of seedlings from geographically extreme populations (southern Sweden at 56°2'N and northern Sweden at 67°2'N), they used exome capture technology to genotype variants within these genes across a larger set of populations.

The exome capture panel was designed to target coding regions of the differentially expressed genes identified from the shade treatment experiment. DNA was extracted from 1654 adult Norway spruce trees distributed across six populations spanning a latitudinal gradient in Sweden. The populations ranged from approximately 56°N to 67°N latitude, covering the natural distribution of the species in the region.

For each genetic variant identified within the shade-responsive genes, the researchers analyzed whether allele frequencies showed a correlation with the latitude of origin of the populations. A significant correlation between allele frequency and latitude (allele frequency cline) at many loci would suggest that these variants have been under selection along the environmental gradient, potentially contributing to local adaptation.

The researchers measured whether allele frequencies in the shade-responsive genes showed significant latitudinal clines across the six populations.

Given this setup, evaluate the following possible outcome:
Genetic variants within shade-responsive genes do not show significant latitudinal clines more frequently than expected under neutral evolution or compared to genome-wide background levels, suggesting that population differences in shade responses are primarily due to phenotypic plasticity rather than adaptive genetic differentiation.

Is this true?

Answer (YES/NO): NO